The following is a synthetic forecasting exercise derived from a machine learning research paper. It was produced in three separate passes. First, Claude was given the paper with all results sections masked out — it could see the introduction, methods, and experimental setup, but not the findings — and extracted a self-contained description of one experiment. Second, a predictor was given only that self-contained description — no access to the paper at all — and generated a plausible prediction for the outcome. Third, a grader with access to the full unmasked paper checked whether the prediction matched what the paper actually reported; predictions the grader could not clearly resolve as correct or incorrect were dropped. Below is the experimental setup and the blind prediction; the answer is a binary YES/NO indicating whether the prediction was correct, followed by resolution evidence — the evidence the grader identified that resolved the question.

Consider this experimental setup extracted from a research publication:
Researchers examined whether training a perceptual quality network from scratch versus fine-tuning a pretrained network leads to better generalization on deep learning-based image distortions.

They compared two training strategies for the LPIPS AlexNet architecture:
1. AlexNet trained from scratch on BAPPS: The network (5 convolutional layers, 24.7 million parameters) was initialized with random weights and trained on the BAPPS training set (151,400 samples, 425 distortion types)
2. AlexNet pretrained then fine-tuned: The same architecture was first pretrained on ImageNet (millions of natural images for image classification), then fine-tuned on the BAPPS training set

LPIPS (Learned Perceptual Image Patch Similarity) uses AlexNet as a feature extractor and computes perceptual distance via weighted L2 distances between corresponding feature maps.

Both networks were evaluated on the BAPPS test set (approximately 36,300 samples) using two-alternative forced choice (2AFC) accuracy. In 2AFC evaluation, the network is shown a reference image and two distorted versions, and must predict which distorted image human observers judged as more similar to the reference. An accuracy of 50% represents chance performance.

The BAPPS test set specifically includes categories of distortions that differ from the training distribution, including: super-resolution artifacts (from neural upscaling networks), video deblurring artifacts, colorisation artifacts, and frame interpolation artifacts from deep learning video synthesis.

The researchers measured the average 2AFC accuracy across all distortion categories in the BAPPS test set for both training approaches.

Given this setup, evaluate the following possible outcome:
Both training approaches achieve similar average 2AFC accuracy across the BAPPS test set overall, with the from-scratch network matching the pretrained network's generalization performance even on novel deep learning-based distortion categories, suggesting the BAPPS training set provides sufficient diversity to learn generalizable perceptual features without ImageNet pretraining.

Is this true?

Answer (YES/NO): YES